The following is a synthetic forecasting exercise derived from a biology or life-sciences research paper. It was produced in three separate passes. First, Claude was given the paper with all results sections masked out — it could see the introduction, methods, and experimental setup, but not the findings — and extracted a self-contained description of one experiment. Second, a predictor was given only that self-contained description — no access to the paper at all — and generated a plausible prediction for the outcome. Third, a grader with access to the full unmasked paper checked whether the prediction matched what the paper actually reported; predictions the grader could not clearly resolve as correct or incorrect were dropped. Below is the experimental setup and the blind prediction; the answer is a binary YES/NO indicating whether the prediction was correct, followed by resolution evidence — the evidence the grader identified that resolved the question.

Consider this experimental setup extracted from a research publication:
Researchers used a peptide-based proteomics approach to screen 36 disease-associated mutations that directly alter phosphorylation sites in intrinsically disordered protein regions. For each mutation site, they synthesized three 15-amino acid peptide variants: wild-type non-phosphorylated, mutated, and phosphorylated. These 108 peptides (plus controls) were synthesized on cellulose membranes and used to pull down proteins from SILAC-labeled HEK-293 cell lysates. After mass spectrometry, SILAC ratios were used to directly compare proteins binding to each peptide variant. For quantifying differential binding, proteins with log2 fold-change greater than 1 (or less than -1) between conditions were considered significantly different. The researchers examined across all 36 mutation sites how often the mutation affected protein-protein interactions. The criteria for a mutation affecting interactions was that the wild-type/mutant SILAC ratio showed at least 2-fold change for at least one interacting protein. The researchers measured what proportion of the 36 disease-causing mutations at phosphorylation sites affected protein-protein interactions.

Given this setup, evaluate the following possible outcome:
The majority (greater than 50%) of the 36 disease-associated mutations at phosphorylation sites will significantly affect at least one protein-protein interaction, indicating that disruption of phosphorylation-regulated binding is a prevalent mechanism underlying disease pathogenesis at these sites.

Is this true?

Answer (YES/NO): YES